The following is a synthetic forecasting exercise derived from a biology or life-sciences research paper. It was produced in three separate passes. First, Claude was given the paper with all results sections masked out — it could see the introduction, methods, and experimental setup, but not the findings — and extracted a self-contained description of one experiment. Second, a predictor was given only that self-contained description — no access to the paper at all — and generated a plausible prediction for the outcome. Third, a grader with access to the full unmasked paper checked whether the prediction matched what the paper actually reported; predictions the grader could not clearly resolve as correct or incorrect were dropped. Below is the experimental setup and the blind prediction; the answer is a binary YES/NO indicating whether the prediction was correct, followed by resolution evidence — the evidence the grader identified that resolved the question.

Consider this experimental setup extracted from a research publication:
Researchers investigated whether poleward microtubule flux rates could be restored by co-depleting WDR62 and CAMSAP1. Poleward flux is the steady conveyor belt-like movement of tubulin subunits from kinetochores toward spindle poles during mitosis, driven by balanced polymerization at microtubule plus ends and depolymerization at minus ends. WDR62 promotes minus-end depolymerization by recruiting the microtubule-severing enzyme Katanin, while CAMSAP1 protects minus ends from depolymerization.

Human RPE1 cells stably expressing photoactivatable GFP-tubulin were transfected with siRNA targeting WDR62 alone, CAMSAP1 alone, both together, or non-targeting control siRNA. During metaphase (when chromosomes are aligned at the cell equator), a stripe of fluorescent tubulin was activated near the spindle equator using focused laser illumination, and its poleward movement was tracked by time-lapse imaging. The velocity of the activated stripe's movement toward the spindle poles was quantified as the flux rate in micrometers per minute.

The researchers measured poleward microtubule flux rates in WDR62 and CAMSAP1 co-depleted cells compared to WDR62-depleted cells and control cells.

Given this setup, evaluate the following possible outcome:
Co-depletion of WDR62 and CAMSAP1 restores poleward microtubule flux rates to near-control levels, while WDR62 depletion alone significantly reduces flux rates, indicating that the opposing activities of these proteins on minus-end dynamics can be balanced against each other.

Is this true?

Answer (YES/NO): YES